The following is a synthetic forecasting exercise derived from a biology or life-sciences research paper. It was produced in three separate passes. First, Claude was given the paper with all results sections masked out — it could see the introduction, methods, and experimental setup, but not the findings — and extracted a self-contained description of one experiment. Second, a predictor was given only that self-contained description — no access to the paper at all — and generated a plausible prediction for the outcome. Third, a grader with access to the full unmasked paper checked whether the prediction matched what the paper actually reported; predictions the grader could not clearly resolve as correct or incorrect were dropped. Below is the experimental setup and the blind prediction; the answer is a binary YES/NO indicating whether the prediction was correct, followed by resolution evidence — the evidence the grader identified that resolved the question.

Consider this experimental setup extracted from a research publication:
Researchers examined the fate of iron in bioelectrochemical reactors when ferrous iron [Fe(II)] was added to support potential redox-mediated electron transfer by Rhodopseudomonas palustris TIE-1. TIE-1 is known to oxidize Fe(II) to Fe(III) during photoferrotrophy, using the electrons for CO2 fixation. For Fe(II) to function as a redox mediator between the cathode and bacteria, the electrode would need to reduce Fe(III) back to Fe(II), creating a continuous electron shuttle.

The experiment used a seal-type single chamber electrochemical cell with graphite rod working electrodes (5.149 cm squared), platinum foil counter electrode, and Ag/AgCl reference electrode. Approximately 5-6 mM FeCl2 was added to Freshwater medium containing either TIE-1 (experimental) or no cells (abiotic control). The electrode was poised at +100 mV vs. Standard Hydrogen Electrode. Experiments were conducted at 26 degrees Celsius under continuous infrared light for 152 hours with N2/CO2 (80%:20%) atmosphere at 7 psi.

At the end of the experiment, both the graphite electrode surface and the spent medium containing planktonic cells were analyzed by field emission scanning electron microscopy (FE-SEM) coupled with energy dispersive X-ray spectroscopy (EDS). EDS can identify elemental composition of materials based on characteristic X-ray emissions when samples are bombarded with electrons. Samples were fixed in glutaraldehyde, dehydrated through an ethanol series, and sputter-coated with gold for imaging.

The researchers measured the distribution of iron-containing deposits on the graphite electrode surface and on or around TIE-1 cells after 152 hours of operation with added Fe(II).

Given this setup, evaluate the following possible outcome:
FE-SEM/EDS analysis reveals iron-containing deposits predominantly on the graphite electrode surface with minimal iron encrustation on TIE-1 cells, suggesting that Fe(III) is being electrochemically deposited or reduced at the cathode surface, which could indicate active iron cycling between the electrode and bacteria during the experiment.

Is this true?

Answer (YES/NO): NO